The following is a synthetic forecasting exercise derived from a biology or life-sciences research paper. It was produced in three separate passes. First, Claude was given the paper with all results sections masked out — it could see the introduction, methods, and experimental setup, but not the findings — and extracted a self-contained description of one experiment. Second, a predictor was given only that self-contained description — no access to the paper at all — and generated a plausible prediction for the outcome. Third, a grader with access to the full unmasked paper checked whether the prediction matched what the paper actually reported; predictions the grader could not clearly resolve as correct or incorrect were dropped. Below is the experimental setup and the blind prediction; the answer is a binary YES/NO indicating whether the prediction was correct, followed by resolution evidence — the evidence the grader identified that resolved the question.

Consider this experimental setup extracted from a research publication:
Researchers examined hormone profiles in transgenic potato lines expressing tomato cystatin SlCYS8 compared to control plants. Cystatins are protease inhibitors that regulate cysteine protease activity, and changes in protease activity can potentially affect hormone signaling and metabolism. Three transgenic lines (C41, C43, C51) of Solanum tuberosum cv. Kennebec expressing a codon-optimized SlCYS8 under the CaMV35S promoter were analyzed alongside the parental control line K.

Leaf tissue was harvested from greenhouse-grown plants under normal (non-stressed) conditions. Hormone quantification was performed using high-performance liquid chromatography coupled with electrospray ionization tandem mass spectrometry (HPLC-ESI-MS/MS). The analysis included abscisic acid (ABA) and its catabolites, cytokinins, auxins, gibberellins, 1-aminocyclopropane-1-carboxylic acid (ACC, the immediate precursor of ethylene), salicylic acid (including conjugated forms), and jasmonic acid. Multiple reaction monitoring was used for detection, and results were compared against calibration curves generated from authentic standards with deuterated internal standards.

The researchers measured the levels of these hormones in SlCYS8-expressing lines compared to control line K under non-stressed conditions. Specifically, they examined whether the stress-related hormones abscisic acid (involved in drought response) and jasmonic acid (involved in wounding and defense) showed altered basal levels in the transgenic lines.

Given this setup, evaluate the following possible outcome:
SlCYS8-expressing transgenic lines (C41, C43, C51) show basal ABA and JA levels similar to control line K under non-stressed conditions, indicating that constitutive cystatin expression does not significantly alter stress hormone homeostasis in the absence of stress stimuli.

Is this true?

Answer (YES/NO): NO